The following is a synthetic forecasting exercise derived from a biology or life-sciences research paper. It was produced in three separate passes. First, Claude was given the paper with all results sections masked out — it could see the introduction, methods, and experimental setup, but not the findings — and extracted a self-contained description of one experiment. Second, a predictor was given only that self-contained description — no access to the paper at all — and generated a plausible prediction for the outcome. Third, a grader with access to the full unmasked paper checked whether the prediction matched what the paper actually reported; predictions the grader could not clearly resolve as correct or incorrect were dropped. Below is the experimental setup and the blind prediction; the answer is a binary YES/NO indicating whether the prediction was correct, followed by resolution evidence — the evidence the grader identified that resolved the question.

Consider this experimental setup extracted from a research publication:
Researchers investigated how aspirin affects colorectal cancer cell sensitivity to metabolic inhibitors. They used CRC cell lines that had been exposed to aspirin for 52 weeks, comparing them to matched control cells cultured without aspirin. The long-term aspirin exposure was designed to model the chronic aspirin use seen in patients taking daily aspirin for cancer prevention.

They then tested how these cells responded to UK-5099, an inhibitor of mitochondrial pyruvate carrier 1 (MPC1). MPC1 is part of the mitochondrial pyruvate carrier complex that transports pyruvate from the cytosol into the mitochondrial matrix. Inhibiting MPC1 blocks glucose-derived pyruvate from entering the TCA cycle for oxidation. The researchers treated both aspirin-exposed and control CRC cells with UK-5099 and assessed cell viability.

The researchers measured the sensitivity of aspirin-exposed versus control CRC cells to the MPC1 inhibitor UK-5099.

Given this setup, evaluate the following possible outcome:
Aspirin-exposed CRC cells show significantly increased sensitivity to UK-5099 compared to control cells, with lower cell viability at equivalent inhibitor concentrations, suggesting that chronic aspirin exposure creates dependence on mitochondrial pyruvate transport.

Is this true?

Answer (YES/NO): YES